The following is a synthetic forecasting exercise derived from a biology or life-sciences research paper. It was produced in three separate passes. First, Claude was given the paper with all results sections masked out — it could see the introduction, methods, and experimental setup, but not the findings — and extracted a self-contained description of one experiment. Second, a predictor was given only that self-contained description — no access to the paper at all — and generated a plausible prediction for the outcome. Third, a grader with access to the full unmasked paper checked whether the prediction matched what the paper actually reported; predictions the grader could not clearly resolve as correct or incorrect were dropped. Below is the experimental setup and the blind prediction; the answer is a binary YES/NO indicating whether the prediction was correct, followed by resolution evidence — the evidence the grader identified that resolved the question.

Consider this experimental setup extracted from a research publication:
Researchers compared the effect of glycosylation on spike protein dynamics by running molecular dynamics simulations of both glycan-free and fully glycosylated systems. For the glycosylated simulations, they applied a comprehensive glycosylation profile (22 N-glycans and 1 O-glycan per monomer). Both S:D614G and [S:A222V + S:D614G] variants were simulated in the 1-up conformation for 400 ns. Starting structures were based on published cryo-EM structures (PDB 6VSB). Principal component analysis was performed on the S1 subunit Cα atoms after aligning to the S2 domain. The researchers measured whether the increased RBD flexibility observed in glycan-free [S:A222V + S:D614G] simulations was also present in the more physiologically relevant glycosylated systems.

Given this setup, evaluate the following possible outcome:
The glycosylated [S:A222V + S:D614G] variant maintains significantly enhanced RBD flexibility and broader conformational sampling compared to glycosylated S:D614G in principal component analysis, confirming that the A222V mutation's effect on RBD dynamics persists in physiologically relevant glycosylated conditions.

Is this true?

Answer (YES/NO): YES